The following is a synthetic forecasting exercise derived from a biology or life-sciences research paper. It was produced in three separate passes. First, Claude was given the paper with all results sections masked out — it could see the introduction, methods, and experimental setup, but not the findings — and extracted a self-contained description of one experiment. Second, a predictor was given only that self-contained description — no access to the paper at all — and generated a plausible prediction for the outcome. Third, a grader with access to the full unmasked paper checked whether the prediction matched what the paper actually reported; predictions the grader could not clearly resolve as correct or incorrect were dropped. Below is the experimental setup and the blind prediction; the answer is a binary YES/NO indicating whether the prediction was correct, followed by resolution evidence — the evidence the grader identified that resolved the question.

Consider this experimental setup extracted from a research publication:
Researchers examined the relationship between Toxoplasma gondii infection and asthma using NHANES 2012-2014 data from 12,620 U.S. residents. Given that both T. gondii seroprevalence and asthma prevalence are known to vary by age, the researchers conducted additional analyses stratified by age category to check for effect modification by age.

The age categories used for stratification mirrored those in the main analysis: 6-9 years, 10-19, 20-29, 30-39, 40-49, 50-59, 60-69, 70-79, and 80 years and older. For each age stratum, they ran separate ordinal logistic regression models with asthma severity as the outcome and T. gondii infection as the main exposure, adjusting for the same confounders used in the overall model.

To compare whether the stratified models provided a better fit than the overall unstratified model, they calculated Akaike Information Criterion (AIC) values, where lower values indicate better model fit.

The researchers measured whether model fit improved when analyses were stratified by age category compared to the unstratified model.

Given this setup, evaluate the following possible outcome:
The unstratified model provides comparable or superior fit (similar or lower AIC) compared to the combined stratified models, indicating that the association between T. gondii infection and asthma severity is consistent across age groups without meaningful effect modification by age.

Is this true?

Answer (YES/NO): NO